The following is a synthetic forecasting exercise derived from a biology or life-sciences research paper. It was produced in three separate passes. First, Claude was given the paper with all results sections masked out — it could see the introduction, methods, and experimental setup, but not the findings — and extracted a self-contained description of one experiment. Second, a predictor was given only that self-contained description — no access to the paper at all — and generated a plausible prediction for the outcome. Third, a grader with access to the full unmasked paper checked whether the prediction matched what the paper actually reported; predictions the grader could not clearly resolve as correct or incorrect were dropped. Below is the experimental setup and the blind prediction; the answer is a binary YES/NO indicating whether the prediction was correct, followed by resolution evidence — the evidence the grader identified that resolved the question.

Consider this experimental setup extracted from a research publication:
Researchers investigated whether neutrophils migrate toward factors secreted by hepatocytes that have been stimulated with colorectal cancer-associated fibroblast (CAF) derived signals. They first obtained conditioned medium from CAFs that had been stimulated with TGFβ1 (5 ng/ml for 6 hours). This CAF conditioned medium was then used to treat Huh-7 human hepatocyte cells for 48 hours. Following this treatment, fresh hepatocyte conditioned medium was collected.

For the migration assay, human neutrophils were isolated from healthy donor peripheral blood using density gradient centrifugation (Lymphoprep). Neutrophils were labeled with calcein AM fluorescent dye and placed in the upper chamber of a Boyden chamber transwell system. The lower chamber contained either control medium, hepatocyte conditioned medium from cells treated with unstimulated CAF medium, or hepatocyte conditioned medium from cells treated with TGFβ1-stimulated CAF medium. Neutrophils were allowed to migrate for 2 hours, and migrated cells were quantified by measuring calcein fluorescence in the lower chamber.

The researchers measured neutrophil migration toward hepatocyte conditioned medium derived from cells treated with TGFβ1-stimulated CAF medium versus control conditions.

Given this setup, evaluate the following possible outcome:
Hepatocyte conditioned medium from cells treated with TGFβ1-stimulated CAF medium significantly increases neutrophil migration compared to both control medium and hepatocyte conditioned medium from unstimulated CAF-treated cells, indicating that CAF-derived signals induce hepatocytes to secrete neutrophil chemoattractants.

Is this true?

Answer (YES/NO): YES